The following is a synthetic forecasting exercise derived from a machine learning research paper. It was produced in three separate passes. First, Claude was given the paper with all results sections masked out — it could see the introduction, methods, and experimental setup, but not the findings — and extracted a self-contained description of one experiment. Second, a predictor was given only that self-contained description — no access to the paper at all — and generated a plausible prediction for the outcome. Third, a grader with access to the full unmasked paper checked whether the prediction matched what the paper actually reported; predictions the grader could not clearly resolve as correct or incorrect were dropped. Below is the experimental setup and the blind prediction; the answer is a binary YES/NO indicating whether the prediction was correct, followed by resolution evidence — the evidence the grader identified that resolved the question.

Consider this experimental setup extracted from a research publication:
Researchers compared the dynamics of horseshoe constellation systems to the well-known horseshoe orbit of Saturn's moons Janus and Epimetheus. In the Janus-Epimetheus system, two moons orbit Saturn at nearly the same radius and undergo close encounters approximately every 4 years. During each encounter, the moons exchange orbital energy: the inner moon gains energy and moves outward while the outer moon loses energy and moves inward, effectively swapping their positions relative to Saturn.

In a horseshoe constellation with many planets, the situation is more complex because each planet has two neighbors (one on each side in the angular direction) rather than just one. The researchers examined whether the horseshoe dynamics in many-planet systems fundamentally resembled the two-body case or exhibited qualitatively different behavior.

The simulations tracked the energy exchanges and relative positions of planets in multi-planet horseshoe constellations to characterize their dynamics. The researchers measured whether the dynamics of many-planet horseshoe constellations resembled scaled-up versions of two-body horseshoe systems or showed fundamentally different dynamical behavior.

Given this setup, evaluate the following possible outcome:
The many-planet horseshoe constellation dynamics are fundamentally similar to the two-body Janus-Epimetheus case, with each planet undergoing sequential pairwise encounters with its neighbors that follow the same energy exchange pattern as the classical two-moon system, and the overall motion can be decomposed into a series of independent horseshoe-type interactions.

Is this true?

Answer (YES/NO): YES